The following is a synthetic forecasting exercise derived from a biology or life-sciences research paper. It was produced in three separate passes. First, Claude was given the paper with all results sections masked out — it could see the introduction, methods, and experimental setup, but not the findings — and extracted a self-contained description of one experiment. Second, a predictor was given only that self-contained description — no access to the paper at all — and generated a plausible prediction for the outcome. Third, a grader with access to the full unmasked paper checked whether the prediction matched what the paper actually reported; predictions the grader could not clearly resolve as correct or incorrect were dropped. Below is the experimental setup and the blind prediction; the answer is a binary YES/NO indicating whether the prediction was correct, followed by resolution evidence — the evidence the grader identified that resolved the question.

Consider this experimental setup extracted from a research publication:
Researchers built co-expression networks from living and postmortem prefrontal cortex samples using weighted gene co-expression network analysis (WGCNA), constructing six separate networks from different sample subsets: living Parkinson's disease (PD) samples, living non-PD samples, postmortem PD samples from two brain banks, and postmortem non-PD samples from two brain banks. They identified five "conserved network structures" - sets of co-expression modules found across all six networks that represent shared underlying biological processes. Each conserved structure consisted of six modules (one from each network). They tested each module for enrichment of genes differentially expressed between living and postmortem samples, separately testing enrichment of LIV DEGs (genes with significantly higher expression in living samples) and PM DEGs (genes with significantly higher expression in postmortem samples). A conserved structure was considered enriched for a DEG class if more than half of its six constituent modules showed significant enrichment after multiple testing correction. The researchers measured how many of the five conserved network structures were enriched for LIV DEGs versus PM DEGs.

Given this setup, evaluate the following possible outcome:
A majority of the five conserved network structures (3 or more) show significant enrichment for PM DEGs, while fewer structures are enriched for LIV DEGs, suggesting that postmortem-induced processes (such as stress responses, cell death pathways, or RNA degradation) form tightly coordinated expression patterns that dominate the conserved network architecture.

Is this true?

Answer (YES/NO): NO